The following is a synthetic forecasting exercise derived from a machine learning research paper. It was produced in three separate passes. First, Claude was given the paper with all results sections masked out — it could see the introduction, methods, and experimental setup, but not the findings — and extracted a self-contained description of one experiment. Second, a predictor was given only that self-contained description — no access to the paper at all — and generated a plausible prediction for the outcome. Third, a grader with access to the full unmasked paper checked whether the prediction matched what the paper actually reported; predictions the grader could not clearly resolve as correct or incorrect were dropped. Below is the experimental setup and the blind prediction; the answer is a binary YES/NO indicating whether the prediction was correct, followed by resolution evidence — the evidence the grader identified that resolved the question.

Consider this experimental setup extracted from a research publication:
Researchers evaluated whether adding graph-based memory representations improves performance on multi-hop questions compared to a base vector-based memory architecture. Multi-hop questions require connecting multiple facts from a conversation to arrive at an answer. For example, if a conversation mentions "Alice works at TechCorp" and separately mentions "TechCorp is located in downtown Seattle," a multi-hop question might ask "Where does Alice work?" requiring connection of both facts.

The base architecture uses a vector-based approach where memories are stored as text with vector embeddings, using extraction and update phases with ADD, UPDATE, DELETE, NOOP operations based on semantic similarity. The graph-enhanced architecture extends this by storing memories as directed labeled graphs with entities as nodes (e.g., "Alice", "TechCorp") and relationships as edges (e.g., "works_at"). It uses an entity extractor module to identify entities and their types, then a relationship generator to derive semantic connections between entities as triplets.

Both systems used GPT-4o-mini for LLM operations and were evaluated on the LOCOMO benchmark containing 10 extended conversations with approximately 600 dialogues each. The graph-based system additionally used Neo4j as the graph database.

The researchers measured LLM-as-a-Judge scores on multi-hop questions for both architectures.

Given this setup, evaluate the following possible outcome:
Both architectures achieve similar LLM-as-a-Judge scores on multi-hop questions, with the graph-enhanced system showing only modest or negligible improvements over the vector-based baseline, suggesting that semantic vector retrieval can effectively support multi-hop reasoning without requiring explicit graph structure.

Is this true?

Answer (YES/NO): NO